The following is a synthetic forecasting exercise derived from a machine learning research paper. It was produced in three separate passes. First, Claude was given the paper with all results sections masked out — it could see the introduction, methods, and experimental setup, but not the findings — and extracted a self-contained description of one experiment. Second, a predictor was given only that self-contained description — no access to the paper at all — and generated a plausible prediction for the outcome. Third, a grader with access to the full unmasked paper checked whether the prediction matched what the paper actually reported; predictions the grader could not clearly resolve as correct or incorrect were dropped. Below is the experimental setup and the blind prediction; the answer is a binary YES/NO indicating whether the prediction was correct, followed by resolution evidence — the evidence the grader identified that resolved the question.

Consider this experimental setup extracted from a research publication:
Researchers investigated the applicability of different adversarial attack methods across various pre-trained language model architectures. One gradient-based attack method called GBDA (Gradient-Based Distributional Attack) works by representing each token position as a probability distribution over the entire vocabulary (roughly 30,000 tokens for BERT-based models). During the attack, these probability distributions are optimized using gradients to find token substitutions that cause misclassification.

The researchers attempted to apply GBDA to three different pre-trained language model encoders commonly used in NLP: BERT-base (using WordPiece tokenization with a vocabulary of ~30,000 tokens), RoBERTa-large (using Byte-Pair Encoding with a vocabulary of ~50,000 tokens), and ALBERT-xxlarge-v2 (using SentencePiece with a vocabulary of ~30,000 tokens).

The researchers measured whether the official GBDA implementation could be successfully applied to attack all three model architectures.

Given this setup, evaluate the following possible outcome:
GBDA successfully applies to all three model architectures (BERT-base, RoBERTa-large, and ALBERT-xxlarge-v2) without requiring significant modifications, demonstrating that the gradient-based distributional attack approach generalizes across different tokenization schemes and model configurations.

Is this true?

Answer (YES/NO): NO